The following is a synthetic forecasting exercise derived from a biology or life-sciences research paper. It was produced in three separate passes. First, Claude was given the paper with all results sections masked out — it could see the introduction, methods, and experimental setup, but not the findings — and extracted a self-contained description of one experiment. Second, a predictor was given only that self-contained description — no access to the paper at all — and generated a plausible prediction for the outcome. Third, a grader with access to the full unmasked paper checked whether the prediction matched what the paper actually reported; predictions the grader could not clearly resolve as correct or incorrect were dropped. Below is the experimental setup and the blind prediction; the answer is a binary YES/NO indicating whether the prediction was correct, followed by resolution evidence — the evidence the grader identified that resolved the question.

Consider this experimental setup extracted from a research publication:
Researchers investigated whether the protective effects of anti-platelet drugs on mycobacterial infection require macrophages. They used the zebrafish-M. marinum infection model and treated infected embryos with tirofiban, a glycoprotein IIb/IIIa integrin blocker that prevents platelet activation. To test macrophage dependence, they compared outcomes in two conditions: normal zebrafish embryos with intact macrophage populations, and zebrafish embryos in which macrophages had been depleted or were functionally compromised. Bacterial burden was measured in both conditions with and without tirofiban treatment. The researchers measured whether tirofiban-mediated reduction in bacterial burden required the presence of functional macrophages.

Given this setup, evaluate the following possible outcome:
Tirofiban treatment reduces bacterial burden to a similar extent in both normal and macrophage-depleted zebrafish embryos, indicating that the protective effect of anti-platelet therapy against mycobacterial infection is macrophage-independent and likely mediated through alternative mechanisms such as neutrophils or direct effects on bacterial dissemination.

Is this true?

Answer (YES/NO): NO